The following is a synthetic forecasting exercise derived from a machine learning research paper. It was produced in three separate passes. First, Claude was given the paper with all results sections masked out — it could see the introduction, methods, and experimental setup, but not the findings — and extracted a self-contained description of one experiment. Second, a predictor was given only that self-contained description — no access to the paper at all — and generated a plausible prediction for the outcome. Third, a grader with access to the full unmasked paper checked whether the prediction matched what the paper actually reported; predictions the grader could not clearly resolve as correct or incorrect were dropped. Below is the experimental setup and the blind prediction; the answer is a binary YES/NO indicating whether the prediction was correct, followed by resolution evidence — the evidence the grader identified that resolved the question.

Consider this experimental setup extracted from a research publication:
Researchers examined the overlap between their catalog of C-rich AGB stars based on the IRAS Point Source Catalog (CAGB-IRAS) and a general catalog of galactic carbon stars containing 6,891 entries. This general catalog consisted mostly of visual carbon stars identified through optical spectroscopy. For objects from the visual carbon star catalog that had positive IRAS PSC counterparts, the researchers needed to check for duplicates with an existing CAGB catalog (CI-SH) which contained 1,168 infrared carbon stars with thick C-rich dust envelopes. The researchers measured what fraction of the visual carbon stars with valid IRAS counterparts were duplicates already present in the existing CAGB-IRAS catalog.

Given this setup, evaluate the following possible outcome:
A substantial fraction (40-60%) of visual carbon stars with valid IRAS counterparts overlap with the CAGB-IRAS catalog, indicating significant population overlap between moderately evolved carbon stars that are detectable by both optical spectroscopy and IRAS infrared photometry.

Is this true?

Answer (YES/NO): NO